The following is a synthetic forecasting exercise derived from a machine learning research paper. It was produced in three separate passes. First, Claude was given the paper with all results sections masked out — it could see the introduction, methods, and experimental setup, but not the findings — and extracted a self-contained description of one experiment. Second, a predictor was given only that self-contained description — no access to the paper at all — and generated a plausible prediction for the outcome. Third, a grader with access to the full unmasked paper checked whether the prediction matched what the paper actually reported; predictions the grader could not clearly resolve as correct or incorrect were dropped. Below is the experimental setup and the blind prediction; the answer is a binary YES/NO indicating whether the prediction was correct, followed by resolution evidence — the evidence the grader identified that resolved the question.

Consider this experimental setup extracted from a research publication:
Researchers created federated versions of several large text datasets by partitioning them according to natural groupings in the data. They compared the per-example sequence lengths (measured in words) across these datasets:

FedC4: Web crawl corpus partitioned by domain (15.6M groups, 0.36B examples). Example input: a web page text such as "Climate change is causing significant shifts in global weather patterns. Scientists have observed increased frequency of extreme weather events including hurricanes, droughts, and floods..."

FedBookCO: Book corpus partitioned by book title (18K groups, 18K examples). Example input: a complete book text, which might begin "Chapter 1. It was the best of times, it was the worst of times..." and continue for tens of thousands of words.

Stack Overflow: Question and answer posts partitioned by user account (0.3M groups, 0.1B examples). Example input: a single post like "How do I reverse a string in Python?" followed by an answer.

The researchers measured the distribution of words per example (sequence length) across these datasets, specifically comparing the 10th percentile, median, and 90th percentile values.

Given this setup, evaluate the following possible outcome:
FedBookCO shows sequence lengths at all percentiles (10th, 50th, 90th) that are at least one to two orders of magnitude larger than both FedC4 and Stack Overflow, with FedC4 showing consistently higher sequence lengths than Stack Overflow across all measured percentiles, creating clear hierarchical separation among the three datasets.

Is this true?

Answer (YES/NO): YES